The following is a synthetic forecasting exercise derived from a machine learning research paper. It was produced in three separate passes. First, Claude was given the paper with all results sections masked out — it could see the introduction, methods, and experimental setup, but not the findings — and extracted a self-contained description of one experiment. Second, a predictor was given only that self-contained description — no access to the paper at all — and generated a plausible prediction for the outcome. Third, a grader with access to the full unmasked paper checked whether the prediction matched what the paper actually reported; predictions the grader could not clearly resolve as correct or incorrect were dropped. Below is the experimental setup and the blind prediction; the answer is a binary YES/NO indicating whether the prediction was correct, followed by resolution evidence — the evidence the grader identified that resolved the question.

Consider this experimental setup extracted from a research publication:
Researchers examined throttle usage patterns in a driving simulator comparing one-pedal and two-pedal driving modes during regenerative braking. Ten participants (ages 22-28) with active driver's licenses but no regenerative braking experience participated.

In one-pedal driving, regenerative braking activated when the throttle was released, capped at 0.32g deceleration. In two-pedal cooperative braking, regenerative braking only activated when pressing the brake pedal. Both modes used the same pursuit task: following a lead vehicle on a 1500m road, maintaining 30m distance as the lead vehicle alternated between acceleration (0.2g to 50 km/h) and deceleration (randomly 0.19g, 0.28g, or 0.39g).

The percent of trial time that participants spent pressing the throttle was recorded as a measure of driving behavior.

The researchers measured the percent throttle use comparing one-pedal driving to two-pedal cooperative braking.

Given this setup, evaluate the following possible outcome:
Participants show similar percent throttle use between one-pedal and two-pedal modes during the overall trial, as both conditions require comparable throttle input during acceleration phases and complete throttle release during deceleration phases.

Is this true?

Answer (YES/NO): NO